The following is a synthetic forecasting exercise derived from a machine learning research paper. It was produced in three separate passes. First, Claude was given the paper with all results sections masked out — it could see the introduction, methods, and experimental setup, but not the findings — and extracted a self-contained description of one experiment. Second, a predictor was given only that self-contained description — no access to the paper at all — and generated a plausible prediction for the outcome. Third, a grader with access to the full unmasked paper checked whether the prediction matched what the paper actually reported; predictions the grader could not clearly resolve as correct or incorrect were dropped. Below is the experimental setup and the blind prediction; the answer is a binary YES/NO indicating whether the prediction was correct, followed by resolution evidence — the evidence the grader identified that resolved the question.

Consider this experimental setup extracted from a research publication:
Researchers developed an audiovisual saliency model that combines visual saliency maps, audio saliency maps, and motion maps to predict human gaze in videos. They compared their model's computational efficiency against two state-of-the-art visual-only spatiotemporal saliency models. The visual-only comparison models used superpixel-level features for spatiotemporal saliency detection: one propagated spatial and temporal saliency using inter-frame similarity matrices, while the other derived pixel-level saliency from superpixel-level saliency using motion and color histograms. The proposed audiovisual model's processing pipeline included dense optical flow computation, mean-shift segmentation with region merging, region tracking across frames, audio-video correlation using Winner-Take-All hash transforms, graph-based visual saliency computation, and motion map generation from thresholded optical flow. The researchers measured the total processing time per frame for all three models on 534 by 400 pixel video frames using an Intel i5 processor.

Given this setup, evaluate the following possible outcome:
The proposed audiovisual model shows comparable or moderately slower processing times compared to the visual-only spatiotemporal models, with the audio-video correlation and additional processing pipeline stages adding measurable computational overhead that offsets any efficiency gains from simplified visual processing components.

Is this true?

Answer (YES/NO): NO